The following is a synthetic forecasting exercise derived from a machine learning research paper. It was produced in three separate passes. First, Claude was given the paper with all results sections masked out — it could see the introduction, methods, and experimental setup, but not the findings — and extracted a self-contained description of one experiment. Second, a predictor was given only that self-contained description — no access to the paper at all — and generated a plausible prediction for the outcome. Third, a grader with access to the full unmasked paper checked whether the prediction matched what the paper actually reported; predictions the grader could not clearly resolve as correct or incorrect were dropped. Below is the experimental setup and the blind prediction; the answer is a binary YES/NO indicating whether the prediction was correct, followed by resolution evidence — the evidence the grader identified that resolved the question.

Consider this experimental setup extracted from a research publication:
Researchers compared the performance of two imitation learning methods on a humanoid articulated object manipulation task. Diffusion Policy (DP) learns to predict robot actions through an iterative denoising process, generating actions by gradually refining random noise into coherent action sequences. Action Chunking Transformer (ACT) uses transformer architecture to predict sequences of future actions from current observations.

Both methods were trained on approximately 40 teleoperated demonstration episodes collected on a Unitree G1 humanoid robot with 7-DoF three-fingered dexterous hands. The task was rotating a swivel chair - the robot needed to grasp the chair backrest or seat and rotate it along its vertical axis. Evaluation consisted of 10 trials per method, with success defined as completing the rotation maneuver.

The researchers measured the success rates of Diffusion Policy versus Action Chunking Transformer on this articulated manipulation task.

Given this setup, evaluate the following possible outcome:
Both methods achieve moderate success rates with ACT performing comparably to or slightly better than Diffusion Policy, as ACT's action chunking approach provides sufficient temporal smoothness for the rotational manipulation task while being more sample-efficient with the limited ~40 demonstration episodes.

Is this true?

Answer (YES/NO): NO